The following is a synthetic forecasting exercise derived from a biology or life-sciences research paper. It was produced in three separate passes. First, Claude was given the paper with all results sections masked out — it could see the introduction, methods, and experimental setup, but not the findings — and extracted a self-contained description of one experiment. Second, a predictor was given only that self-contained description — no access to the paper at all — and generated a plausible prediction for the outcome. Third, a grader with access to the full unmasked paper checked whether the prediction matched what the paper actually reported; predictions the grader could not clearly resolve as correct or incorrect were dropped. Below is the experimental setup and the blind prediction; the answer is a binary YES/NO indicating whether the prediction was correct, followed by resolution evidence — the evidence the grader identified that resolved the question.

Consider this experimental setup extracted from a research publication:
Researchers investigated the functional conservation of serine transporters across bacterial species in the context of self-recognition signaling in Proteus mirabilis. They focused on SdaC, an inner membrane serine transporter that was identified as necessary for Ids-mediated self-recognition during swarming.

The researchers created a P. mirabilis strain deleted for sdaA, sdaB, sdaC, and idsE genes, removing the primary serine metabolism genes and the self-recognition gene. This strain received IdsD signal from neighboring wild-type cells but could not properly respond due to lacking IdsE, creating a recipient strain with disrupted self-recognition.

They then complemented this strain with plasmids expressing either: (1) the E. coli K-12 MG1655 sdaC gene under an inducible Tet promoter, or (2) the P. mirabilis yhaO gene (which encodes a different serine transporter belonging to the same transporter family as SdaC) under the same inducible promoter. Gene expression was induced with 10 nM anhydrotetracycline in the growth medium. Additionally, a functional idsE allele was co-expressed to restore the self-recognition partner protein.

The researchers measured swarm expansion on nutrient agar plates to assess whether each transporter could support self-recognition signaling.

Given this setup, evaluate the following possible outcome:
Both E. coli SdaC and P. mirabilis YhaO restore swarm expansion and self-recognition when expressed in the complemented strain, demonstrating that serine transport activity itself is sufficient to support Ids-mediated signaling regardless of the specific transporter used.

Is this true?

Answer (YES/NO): NO